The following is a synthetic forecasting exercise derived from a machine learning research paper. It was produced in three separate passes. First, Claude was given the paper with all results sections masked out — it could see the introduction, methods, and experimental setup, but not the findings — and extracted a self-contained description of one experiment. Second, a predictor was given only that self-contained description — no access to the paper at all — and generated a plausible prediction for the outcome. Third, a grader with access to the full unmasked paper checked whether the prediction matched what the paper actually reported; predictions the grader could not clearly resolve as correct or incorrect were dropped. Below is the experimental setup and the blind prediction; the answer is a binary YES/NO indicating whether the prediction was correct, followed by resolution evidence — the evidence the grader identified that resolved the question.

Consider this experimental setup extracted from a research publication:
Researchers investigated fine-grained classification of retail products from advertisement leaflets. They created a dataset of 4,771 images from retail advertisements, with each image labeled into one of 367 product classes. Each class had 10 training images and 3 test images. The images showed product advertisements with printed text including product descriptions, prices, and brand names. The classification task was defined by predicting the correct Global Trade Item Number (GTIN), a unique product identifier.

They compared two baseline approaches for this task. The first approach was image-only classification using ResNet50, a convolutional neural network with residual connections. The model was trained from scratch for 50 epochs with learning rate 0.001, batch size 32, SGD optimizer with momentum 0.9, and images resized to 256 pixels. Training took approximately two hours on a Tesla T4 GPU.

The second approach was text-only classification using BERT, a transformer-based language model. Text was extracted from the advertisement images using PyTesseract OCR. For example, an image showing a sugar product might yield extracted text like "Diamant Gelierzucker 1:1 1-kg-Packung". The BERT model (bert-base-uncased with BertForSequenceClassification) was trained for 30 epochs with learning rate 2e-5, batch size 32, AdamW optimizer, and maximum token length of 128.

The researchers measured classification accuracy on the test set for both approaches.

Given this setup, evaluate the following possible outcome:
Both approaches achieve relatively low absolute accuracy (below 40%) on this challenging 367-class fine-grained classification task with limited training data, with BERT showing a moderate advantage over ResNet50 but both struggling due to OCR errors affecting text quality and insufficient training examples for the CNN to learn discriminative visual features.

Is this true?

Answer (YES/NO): NO